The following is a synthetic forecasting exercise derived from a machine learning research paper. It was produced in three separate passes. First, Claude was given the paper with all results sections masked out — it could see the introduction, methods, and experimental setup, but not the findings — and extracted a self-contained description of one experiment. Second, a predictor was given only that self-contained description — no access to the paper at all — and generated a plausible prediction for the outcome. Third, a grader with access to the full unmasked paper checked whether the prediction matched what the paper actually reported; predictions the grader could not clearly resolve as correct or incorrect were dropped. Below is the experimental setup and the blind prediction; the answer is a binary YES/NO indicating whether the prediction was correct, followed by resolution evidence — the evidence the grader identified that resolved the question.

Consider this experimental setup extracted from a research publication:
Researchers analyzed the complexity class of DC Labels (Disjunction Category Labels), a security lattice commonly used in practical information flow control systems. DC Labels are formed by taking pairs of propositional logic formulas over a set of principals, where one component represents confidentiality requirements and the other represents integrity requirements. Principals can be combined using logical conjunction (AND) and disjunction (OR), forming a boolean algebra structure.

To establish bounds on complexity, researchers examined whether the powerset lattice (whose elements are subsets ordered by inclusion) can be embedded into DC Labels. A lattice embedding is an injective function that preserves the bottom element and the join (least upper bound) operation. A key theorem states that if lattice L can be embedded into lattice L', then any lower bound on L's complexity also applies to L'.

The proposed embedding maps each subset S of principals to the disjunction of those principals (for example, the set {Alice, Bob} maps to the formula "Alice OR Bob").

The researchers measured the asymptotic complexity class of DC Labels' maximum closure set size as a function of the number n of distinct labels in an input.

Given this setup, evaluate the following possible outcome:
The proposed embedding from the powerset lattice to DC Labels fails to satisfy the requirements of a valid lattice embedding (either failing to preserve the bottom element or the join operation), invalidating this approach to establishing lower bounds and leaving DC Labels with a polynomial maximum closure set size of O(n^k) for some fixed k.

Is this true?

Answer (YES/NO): NO